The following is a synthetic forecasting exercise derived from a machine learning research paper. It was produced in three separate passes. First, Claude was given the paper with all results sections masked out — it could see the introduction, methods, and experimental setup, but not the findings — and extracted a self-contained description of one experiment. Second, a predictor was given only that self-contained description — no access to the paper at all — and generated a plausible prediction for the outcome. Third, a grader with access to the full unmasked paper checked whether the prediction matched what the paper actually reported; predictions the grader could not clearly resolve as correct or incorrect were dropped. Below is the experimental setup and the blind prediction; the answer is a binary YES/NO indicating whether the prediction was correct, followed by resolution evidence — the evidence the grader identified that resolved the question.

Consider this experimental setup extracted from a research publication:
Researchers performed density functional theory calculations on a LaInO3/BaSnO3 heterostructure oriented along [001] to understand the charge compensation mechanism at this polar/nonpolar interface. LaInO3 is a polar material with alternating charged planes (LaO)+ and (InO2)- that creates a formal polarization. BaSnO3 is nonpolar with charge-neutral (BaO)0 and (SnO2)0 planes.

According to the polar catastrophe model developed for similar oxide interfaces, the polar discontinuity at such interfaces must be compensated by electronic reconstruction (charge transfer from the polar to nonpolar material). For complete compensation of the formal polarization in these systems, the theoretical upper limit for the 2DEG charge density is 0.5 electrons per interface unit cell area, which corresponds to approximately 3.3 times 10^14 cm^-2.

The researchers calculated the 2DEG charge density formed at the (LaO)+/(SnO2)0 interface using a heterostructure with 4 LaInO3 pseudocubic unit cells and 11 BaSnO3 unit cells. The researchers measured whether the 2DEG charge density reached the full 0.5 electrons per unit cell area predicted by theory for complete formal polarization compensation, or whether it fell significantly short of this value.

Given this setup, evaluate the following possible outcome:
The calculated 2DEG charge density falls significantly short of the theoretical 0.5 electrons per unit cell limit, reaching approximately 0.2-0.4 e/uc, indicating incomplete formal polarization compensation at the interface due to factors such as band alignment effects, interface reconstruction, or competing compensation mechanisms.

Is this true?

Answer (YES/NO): NO